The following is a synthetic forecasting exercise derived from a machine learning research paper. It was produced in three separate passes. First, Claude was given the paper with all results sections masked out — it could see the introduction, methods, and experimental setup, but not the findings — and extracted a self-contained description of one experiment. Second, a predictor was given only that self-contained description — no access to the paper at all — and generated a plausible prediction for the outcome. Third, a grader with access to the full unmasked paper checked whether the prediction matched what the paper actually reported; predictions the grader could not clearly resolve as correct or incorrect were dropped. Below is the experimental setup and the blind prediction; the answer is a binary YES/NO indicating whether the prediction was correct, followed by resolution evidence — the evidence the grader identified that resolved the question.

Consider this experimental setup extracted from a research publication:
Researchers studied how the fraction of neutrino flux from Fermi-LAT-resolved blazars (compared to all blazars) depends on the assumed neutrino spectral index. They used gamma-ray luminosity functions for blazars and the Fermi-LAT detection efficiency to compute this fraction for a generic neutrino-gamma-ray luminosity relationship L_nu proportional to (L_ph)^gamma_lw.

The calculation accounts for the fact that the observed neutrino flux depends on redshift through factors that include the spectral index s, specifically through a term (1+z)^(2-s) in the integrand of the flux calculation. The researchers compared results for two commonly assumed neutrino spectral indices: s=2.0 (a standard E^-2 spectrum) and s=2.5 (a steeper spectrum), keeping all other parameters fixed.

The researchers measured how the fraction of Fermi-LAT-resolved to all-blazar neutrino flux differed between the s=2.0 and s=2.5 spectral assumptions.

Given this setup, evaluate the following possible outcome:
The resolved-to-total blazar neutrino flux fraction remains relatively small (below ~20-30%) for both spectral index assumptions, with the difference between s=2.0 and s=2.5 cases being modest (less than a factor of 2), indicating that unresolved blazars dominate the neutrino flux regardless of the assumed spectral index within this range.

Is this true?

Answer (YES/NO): NO